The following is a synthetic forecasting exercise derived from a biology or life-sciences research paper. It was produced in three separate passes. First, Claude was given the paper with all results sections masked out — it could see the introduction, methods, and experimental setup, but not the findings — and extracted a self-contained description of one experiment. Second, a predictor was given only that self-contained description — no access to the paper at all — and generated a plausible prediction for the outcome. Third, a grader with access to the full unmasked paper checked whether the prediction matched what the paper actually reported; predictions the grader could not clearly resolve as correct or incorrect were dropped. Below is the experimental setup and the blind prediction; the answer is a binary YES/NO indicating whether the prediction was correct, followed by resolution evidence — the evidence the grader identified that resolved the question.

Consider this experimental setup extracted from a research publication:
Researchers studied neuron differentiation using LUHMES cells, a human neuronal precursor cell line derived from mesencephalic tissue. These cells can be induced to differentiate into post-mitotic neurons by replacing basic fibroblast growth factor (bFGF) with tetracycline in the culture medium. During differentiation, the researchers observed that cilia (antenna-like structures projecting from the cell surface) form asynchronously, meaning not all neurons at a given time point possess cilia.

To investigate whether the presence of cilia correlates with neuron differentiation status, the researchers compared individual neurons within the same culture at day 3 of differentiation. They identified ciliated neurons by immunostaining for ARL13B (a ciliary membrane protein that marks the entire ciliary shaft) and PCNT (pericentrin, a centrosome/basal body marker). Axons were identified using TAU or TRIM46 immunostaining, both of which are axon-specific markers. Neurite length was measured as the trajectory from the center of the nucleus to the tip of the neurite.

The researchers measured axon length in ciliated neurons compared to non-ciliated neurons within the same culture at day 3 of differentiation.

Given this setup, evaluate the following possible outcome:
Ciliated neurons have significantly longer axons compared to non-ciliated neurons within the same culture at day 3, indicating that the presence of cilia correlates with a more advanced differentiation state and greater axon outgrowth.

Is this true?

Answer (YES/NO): YES